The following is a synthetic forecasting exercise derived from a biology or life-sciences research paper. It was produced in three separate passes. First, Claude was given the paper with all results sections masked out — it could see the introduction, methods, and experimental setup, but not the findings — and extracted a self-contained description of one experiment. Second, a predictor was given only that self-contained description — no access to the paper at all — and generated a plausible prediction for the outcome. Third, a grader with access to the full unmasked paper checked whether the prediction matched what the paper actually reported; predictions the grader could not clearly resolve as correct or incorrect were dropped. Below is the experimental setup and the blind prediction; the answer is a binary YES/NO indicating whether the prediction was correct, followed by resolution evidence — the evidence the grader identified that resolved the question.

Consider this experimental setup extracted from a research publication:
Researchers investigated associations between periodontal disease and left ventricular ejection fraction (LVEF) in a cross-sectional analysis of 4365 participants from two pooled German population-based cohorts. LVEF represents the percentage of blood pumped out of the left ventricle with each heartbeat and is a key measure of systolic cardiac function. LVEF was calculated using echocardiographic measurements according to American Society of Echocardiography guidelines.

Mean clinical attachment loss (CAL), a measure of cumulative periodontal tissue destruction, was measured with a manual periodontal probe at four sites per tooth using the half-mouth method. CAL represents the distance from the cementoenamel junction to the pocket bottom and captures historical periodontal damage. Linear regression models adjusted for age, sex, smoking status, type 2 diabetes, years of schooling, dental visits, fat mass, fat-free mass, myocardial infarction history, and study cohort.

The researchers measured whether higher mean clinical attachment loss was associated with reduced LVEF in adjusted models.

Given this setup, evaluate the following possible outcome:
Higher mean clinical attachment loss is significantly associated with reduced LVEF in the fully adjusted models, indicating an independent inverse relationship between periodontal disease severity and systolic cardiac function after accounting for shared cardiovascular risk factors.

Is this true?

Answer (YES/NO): NO